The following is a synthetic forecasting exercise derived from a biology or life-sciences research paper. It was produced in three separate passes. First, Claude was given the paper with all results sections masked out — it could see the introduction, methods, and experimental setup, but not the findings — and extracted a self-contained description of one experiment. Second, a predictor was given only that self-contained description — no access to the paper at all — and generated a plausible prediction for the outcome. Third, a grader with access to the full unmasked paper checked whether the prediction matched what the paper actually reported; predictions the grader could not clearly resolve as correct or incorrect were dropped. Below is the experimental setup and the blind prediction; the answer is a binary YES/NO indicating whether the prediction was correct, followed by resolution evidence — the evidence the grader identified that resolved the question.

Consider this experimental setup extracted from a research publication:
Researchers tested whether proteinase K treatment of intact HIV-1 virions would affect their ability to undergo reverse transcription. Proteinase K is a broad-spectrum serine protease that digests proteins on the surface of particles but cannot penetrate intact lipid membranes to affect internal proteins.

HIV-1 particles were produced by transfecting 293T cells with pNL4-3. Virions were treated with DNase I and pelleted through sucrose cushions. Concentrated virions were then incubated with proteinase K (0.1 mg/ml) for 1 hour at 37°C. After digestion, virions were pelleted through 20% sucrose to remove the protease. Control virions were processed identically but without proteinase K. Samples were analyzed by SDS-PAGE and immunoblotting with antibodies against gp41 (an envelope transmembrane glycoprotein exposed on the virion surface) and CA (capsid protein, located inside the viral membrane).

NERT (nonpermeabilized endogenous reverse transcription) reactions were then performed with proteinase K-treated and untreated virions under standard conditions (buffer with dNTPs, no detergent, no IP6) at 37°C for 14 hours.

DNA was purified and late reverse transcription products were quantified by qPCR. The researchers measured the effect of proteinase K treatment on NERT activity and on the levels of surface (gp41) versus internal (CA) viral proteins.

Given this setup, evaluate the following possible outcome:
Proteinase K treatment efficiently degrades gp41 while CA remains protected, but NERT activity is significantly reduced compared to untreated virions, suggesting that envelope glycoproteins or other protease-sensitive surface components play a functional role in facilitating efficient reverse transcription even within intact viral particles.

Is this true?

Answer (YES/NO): YES